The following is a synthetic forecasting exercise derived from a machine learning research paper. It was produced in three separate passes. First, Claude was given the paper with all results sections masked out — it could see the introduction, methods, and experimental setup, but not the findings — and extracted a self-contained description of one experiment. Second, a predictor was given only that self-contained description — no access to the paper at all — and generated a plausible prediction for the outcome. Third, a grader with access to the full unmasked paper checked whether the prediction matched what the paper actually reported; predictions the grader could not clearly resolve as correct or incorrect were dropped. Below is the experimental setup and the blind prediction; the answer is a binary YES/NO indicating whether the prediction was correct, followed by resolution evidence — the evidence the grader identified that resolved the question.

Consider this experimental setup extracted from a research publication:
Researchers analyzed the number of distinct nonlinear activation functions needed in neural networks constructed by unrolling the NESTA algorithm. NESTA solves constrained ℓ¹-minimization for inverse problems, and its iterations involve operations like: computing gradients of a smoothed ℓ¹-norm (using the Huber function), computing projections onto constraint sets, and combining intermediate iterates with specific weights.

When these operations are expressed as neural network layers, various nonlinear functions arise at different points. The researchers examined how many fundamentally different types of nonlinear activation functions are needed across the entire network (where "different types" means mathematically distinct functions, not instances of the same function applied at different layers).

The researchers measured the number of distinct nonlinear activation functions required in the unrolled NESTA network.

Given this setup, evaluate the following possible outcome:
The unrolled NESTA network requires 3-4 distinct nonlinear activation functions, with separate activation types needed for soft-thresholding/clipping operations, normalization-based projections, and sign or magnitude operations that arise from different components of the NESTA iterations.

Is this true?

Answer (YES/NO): YES